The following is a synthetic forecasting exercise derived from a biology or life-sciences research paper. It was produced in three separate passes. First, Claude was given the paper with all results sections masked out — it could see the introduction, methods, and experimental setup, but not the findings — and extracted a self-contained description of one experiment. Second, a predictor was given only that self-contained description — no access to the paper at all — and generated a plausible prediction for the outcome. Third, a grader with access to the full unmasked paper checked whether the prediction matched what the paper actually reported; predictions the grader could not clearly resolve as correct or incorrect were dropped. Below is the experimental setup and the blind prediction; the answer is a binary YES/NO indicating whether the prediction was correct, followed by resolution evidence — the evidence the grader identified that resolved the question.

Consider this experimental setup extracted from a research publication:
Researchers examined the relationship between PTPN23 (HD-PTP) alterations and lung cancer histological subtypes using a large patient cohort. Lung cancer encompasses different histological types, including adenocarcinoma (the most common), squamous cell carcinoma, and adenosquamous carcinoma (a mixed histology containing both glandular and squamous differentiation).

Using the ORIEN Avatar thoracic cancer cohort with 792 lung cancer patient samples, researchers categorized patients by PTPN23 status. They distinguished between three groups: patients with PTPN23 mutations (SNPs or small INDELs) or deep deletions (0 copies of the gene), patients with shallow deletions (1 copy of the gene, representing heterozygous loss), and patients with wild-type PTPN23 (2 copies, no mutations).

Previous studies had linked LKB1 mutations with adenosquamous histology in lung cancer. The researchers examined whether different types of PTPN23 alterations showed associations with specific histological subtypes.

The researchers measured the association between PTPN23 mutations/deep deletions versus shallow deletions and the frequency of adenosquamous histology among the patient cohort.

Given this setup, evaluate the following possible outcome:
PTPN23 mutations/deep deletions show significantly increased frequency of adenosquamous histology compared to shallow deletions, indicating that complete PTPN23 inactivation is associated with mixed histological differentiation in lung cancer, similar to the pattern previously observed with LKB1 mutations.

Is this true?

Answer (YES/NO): YES